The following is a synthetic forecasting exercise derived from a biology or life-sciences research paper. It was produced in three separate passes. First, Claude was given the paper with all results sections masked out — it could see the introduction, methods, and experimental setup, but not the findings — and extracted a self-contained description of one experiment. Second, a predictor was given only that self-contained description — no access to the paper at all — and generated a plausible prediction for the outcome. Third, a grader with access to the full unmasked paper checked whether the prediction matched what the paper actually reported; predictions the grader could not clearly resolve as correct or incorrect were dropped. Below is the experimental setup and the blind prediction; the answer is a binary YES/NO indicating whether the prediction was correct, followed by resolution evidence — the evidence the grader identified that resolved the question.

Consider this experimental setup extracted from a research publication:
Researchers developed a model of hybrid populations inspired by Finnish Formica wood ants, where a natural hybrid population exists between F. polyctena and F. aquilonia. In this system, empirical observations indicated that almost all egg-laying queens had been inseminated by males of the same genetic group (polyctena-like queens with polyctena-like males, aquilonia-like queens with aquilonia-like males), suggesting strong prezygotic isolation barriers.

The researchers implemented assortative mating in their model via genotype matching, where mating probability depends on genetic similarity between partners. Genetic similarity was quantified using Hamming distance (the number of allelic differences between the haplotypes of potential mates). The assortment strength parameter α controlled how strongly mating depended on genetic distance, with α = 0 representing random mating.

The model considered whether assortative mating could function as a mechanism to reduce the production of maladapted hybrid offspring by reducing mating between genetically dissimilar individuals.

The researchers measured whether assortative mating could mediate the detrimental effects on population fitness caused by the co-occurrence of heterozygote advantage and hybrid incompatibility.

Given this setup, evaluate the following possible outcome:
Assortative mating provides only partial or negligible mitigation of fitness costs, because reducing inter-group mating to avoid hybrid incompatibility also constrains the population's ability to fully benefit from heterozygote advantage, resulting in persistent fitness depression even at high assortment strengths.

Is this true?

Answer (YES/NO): NO